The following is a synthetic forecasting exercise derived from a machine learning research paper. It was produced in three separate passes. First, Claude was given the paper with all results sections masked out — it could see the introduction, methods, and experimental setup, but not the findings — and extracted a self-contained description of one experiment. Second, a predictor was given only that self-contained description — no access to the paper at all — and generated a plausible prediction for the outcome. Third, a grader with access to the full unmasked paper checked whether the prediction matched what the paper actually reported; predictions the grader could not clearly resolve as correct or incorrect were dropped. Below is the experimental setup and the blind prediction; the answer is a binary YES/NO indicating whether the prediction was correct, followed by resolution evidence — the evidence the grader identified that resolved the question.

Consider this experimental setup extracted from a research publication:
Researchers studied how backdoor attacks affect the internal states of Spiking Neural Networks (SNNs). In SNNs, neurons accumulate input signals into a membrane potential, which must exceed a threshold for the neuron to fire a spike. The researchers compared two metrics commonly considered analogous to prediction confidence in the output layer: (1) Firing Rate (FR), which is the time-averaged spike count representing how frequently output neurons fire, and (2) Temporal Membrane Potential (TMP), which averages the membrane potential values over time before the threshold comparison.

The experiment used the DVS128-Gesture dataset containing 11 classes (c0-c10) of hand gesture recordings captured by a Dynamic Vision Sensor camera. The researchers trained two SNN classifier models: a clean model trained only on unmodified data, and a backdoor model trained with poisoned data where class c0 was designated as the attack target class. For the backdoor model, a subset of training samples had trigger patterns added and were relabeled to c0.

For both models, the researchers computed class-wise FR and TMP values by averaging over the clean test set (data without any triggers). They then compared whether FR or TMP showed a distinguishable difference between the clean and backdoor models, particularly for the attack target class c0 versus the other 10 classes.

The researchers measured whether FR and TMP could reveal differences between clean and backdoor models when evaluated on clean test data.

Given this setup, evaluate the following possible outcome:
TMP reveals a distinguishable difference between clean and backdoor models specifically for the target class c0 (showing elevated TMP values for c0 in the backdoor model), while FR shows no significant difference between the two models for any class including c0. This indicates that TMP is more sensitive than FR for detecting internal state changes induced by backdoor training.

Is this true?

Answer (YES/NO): YES